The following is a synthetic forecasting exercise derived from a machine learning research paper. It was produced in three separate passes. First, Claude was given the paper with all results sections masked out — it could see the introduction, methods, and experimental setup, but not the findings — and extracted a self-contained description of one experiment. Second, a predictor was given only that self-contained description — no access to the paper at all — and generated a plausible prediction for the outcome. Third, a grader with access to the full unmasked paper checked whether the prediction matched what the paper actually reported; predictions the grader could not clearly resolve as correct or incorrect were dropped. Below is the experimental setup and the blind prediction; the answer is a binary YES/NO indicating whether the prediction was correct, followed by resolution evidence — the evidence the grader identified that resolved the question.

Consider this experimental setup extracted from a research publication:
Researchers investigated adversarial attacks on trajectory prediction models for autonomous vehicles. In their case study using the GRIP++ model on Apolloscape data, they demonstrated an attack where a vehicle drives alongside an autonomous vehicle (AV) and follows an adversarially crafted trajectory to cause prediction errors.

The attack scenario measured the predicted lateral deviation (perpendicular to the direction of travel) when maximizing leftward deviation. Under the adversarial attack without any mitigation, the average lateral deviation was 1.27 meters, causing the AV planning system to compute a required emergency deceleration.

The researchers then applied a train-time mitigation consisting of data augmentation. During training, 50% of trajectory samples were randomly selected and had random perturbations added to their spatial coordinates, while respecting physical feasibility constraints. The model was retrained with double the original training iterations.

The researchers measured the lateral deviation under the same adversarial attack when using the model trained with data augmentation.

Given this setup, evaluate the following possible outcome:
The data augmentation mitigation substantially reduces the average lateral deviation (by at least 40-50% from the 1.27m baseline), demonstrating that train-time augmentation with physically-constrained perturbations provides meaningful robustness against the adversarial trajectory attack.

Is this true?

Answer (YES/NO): NO